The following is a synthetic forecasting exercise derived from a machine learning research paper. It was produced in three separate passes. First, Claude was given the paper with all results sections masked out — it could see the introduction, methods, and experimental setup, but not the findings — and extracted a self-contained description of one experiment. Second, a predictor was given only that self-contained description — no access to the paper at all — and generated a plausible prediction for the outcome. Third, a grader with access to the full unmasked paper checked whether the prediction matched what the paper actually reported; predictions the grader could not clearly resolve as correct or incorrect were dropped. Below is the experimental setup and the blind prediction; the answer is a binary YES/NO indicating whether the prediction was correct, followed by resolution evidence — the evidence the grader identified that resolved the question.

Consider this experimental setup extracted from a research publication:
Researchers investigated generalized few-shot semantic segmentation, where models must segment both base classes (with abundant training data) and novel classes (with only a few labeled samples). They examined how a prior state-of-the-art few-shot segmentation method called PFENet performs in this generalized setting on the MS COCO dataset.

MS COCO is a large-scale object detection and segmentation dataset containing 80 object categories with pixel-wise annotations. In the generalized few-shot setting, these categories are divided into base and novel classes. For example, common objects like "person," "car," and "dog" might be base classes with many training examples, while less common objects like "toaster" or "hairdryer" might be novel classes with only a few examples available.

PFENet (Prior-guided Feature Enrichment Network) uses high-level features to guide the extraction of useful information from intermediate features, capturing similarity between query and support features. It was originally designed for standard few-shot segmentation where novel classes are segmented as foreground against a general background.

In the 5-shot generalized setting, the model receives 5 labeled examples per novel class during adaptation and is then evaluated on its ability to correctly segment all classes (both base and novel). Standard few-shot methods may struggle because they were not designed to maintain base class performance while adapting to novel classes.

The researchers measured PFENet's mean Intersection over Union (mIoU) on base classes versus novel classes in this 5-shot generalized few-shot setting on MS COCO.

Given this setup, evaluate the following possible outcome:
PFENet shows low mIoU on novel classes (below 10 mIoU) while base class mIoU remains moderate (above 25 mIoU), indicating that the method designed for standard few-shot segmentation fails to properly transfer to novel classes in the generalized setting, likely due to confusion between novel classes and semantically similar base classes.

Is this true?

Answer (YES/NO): NO